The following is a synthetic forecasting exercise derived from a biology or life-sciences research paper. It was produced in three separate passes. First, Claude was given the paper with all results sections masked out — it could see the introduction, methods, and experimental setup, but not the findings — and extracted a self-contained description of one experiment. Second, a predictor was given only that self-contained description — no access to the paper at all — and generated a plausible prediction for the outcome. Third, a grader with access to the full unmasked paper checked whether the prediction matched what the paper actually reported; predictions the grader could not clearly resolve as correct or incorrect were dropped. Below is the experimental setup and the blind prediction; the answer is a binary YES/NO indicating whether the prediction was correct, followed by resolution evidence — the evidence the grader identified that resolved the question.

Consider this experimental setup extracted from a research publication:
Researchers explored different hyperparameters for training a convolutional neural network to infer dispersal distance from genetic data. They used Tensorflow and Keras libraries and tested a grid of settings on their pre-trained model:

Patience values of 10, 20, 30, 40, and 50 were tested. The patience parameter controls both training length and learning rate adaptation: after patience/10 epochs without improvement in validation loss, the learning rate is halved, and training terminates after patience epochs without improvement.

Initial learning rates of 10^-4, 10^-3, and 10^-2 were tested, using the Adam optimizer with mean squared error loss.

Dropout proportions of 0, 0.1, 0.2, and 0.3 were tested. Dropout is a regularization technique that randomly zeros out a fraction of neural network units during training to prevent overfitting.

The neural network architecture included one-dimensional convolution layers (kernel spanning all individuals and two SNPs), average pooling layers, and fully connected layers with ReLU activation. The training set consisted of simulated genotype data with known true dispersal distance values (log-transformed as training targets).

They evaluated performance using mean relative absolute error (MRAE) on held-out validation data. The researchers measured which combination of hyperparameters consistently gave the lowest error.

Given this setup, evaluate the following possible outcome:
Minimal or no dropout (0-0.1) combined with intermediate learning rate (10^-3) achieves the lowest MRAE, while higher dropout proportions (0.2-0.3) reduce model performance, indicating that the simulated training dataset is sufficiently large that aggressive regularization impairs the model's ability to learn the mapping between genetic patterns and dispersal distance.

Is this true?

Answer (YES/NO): YES